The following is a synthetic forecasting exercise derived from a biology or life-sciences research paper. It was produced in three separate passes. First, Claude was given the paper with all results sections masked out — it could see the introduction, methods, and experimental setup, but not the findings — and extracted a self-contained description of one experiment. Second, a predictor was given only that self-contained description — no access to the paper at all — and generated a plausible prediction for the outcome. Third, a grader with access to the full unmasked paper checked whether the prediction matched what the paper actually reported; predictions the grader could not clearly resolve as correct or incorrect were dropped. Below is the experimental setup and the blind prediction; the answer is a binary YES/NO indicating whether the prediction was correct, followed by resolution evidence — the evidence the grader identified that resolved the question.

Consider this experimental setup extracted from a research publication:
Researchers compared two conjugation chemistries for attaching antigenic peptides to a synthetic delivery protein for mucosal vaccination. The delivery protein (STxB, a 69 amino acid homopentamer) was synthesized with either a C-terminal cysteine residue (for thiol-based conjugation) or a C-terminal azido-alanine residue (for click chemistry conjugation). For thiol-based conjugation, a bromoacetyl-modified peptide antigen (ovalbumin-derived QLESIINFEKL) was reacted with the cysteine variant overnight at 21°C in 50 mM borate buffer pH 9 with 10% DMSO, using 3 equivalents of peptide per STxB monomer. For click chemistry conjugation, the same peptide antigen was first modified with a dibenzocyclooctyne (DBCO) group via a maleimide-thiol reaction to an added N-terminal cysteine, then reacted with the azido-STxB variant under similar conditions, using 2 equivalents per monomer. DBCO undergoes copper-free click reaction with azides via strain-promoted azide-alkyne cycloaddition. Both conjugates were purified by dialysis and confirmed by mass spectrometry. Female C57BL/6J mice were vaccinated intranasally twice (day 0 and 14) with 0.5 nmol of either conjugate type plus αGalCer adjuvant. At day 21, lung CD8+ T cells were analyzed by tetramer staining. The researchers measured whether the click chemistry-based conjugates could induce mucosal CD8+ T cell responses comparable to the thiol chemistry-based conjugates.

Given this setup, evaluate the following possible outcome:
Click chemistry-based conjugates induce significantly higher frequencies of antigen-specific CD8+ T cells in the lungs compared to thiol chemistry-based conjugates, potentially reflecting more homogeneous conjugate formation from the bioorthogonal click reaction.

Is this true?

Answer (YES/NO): NO